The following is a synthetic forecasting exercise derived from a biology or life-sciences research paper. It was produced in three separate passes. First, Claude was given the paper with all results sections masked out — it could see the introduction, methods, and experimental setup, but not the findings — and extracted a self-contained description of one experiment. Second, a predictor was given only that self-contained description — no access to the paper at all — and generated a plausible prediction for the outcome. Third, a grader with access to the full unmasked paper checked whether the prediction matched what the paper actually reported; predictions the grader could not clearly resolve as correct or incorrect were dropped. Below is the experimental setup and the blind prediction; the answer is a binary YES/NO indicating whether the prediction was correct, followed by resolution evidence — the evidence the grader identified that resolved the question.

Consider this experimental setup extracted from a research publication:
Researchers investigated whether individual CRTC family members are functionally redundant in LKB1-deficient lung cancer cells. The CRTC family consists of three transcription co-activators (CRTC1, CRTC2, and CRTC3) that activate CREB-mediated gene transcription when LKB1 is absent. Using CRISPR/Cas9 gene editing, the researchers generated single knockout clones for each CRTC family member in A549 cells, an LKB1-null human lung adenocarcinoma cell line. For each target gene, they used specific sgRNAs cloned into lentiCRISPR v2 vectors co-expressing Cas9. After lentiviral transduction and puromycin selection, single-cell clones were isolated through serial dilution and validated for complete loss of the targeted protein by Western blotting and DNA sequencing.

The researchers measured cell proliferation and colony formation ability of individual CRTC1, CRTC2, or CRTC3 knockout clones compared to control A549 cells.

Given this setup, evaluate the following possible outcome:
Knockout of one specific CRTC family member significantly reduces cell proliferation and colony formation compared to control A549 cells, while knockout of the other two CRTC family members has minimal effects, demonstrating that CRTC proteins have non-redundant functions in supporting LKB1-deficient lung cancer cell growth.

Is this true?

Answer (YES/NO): NO